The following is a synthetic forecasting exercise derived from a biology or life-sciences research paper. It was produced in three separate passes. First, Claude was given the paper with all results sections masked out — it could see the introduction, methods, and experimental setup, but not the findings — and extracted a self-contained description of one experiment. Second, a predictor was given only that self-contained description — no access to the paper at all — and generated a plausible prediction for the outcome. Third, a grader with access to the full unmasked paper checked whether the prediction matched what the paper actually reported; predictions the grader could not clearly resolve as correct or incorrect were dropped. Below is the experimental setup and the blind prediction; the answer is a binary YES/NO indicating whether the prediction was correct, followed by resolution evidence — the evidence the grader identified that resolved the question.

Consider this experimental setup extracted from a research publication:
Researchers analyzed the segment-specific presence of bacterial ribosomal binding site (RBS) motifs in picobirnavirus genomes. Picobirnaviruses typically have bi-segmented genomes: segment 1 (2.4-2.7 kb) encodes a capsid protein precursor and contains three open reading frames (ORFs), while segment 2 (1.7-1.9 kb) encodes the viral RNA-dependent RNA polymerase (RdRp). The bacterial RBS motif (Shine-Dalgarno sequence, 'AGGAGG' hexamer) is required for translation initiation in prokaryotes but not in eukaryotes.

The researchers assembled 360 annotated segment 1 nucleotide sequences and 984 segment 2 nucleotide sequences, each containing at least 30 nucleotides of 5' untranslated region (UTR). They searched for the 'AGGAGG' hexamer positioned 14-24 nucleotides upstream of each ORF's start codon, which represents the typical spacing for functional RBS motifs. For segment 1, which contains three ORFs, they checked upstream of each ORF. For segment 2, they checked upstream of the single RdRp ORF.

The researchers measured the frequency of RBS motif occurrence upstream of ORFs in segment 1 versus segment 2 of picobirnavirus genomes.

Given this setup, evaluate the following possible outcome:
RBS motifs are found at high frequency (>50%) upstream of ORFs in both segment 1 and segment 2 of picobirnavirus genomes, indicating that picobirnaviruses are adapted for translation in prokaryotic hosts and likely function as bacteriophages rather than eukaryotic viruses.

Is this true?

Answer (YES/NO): YES